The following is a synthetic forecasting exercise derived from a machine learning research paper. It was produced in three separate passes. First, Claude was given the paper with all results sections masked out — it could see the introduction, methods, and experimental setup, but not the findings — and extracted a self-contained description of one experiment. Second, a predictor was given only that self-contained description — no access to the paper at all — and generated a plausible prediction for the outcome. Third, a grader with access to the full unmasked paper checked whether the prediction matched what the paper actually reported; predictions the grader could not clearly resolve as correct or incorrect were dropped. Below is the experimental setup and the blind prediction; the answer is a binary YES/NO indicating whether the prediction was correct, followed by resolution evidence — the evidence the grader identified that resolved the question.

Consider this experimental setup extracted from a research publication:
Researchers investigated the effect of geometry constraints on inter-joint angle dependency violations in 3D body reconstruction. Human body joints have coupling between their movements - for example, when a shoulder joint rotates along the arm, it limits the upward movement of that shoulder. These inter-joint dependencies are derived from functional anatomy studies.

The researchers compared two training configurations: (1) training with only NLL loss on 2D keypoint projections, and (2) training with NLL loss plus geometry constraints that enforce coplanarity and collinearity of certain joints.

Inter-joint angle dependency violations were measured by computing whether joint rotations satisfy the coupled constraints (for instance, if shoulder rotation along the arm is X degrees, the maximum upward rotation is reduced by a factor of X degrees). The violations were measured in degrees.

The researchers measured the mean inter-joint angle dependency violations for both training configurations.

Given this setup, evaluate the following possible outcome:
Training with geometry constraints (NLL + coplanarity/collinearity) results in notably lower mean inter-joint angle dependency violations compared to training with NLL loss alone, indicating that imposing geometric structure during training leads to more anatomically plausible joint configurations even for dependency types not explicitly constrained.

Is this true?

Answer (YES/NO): YES